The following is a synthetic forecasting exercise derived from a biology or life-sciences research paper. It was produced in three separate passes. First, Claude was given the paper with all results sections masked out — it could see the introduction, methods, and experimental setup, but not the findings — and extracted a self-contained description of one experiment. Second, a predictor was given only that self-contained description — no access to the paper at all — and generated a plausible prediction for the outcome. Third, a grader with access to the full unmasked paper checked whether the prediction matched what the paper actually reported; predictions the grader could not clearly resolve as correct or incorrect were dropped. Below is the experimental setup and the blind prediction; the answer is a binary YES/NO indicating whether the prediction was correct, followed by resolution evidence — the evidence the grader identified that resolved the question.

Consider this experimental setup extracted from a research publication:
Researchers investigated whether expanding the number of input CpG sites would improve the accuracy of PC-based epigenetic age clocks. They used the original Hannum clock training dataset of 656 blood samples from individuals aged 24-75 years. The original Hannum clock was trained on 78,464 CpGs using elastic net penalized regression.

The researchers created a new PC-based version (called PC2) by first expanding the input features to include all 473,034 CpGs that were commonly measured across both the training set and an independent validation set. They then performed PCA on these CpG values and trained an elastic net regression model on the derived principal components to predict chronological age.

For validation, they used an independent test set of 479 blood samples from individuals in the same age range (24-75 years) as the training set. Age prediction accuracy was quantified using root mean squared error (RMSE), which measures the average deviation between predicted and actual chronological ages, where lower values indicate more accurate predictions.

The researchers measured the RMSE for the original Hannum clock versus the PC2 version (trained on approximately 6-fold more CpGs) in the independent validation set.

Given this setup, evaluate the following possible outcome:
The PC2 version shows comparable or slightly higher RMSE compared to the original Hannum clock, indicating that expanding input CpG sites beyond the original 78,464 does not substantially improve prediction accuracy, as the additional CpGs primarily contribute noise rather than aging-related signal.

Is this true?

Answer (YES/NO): NO